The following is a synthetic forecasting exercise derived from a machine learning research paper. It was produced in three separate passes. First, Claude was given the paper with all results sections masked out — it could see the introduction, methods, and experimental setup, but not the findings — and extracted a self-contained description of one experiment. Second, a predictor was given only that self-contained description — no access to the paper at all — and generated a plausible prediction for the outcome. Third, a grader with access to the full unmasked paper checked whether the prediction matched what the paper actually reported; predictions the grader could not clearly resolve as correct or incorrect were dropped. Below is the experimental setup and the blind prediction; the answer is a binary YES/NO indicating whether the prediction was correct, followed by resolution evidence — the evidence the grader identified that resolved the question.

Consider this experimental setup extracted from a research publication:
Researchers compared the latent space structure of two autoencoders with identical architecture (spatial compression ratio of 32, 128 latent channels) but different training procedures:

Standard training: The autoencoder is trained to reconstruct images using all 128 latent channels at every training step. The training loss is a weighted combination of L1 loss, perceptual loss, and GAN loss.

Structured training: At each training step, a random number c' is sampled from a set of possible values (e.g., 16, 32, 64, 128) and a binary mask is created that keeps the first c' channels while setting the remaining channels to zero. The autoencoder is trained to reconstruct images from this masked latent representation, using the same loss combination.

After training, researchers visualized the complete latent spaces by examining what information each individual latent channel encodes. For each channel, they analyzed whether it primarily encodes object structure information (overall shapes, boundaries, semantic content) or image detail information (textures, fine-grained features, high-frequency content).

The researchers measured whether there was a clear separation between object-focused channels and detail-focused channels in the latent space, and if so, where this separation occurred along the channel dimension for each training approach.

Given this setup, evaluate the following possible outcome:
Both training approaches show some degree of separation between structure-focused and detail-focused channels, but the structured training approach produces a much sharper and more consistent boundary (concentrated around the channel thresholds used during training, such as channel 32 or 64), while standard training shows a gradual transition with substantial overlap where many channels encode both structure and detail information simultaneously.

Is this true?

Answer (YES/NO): NO